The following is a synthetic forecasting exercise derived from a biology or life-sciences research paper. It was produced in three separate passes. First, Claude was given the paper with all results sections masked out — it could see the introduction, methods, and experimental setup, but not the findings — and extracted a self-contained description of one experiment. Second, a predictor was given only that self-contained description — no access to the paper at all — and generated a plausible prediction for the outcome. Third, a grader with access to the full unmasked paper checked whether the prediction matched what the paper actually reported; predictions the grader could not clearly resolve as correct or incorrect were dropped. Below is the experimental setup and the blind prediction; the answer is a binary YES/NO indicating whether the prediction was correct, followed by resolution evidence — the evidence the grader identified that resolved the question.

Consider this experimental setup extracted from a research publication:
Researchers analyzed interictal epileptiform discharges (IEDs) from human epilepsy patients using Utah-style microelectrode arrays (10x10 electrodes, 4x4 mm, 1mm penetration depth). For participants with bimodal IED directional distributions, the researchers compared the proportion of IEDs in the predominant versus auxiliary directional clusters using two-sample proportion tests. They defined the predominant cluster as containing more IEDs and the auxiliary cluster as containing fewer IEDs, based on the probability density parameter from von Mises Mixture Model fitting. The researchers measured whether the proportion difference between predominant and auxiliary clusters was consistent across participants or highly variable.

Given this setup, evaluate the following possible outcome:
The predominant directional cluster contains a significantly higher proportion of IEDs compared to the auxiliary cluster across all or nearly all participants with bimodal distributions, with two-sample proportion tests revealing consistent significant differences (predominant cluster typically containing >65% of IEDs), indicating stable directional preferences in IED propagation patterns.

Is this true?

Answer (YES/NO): NO